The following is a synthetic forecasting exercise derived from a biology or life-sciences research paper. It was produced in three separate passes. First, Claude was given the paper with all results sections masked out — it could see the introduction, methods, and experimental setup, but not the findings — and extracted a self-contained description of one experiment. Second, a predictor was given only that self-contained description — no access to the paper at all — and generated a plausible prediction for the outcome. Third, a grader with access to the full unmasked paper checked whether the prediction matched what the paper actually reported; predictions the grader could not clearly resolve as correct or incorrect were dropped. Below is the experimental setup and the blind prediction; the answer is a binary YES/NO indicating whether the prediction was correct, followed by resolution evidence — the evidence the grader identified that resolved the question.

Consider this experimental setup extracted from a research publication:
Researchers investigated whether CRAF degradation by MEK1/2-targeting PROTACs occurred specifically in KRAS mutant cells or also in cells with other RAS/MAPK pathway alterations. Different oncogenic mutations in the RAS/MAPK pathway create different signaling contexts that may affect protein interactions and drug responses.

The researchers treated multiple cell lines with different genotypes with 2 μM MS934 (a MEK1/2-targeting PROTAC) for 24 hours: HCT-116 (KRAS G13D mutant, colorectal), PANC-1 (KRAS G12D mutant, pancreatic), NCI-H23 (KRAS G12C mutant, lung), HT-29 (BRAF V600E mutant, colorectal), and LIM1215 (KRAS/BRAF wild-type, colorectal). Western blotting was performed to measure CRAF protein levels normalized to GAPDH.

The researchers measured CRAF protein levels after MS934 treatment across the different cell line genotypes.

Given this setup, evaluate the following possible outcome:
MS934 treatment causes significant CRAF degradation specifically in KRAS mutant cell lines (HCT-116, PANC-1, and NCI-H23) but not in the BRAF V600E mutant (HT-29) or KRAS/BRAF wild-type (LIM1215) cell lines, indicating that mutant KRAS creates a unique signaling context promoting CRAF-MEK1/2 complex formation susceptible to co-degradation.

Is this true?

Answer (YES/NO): NO